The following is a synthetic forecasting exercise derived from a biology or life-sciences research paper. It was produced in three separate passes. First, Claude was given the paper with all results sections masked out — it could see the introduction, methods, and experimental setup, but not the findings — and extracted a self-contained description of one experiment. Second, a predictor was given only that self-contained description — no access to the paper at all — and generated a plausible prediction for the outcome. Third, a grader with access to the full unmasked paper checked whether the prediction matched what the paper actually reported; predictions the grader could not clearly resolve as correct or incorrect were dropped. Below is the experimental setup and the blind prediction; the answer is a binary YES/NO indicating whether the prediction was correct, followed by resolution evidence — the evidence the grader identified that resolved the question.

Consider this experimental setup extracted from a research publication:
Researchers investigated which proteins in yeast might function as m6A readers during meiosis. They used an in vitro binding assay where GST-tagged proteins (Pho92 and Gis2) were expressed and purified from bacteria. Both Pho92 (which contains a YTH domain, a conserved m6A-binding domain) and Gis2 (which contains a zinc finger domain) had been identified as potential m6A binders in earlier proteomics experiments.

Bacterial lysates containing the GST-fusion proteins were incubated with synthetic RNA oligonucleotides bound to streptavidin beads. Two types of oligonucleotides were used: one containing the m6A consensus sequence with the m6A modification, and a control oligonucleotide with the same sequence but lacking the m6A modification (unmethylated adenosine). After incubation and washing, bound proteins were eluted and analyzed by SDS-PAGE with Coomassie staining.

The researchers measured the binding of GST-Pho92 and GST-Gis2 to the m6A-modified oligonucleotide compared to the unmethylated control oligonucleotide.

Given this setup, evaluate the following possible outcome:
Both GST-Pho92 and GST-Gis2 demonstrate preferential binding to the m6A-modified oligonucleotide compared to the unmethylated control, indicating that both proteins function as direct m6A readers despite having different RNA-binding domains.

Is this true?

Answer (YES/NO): NO